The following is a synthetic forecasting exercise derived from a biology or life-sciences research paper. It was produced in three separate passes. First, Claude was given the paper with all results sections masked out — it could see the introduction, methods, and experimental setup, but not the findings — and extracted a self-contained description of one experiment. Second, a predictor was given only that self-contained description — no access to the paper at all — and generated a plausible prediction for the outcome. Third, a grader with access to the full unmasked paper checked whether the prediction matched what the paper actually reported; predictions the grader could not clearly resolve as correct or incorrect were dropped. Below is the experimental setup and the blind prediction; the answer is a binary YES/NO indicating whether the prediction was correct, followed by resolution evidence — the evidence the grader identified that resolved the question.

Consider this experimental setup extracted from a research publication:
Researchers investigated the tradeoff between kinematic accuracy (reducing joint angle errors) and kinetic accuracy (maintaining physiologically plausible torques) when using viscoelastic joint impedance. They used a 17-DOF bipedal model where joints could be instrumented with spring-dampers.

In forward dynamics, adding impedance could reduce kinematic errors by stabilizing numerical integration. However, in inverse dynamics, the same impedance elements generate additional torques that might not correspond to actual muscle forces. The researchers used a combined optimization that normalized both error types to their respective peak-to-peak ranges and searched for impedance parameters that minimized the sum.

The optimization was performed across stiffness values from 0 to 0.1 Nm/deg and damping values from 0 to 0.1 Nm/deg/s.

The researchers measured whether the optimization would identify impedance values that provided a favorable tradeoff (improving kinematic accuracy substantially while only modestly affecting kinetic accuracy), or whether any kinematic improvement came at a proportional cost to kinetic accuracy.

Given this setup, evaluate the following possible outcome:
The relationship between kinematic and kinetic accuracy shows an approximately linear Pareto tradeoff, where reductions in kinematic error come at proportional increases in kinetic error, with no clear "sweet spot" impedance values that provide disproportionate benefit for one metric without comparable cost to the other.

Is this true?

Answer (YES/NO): NO